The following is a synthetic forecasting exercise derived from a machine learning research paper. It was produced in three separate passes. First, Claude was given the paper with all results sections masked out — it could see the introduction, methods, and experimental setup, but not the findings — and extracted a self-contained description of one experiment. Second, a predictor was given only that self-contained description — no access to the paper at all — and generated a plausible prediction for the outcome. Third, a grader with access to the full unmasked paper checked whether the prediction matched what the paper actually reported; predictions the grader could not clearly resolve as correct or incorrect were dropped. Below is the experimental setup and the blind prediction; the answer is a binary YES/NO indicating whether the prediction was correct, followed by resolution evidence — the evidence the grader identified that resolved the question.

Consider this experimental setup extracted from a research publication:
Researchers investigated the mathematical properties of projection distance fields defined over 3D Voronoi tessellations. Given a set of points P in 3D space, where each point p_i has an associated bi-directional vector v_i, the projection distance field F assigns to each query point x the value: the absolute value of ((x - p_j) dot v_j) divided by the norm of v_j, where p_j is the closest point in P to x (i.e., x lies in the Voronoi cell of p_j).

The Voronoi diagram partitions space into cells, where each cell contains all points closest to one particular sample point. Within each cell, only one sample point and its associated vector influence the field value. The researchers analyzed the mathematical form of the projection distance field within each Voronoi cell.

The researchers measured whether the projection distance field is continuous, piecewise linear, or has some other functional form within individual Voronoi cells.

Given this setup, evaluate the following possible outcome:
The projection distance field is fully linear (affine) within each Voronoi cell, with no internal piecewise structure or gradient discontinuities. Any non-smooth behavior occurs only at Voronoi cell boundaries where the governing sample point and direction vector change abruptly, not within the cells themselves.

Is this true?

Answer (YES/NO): YES